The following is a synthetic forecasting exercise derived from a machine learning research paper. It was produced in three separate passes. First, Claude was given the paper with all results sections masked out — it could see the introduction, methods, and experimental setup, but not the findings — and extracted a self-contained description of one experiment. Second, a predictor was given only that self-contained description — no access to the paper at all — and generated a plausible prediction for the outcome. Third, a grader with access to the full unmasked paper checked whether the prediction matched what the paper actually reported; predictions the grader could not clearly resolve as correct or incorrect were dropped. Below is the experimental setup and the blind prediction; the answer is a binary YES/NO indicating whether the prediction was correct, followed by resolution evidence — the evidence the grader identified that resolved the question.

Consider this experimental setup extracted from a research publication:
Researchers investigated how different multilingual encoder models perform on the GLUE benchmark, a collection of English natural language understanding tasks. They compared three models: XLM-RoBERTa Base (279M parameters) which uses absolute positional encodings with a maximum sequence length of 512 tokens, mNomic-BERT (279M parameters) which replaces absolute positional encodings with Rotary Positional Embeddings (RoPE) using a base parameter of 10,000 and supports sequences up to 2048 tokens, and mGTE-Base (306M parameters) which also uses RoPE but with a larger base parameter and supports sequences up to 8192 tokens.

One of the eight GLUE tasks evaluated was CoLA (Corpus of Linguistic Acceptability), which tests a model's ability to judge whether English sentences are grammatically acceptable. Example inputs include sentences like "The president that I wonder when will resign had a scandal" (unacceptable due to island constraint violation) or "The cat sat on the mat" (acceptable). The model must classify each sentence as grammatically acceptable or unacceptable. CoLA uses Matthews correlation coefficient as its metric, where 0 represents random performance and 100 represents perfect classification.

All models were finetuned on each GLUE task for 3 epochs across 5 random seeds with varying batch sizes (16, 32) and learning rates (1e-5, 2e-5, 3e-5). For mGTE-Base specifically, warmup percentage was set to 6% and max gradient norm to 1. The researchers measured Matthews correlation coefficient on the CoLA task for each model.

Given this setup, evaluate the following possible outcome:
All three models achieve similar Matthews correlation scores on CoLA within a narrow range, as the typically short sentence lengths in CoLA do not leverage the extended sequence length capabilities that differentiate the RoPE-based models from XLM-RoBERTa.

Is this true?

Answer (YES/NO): NO